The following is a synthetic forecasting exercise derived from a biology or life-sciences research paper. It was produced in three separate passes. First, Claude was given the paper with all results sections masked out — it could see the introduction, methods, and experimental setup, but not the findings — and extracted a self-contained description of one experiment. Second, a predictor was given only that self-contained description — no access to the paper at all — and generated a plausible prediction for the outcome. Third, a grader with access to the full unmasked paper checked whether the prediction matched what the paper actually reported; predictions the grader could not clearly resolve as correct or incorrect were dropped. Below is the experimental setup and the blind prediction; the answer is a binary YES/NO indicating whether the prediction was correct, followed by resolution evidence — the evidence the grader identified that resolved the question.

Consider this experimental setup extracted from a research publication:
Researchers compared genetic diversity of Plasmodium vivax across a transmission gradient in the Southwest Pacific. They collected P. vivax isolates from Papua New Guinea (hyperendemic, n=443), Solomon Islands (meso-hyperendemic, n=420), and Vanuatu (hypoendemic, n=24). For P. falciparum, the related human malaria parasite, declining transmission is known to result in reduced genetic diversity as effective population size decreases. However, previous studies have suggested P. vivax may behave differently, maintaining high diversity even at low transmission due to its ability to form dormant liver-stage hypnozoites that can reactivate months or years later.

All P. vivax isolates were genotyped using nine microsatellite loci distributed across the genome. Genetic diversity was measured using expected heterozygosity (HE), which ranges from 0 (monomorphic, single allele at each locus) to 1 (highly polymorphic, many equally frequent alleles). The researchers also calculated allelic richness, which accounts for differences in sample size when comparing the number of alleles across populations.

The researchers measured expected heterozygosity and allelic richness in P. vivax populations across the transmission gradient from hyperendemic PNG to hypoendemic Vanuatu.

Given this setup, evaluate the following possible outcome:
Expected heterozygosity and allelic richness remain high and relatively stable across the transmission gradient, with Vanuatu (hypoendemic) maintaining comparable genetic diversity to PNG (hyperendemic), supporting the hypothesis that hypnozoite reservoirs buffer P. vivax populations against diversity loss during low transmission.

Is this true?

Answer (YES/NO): NO